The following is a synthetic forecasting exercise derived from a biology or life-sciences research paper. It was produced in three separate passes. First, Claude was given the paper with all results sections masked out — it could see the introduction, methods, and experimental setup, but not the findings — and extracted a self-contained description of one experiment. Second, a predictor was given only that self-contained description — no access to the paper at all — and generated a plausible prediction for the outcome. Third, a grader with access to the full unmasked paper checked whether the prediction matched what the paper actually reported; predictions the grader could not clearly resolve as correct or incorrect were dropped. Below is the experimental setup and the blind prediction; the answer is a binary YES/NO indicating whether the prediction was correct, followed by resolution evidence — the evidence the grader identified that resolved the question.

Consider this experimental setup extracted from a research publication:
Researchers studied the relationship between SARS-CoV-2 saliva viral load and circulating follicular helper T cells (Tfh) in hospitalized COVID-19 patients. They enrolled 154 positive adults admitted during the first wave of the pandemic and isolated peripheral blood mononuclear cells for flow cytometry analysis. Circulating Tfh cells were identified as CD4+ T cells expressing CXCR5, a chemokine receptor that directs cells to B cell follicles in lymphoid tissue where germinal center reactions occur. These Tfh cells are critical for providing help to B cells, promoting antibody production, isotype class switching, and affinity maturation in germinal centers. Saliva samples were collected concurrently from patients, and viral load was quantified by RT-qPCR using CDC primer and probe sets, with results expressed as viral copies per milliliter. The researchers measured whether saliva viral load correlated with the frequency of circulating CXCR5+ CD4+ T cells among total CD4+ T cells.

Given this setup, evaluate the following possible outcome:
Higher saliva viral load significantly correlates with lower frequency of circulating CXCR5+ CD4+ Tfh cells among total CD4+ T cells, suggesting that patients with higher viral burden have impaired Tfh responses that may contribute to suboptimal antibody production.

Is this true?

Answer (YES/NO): YES